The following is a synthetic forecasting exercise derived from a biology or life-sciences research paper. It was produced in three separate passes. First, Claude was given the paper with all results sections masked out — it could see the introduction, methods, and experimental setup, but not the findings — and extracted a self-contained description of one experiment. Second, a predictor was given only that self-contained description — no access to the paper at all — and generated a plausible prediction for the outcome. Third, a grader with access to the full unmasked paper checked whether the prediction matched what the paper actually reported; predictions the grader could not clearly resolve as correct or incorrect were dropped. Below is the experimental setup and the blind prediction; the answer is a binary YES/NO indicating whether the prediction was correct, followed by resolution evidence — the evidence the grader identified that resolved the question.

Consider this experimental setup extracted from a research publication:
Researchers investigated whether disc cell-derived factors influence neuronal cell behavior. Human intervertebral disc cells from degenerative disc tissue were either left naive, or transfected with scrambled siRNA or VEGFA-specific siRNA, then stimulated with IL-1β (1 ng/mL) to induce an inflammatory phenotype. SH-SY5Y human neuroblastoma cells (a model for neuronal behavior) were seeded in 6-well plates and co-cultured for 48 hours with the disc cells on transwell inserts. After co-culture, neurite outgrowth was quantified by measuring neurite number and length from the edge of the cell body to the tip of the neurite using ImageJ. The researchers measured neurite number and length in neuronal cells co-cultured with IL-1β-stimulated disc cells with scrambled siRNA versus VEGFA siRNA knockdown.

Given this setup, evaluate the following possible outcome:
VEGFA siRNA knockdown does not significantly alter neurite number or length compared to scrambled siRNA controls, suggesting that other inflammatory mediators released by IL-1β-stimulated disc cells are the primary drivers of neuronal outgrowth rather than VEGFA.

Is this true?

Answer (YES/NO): NO